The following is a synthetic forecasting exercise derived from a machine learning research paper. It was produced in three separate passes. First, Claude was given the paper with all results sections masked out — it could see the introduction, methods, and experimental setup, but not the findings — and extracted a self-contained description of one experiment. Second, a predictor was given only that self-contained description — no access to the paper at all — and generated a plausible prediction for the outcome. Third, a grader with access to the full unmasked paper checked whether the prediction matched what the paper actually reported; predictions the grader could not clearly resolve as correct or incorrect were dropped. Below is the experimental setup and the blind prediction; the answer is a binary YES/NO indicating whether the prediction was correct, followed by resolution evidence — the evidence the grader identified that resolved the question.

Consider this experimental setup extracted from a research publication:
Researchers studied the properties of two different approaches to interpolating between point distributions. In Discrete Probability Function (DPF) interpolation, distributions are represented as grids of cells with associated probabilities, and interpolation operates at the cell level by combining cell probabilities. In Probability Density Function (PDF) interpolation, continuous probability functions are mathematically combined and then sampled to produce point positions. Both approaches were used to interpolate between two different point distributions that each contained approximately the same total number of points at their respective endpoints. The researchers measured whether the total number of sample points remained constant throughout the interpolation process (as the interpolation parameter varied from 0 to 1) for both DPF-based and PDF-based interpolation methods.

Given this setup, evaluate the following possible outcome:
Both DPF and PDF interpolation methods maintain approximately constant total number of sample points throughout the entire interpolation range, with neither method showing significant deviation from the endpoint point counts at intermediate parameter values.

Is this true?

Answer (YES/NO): NO